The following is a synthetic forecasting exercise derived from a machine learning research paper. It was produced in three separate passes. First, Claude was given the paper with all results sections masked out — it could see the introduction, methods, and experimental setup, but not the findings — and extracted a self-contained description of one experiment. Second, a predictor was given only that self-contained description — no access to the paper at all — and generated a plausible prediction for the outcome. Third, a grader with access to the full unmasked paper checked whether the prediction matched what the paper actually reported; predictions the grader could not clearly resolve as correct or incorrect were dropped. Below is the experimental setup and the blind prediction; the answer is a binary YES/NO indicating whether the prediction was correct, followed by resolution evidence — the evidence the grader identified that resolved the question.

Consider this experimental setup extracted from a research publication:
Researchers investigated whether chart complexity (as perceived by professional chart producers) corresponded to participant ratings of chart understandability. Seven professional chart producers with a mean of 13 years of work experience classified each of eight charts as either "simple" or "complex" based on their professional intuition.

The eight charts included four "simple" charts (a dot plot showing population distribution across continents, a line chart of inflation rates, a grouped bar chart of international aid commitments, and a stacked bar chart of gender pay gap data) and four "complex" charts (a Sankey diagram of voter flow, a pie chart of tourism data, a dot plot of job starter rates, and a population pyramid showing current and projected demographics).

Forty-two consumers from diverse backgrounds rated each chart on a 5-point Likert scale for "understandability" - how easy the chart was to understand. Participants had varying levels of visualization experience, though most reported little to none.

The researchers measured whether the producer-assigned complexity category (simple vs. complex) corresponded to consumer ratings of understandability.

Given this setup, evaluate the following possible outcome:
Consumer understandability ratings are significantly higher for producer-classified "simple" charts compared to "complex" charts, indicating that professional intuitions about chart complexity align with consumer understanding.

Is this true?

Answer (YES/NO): YES